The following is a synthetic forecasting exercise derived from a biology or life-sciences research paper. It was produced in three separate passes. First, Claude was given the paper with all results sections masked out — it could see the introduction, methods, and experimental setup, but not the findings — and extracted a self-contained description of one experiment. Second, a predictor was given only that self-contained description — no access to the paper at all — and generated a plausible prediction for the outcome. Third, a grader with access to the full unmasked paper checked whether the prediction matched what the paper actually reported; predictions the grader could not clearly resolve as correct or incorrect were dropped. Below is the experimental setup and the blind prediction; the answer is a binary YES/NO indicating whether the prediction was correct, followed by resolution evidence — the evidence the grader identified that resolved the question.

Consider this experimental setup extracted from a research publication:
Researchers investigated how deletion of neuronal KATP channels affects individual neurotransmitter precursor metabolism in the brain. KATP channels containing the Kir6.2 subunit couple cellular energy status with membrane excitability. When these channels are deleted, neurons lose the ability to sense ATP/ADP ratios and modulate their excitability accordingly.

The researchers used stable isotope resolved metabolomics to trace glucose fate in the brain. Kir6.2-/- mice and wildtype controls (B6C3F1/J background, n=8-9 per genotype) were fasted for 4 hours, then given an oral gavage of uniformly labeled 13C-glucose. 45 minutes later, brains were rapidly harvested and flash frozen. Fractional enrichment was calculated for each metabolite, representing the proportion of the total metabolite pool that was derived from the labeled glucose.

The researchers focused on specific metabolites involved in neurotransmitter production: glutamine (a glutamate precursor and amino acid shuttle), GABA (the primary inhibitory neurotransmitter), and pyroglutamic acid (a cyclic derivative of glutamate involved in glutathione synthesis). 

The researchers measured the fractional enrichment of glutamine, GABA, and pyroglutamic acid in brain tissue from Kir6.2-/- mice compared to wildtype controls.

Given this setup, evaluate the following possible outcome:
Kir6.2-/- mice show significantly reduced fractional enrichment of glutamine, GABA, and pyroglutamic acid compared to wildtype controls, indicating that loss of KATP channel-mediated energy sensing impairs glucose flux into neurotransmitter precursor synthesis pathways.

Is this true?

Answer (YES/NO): YES